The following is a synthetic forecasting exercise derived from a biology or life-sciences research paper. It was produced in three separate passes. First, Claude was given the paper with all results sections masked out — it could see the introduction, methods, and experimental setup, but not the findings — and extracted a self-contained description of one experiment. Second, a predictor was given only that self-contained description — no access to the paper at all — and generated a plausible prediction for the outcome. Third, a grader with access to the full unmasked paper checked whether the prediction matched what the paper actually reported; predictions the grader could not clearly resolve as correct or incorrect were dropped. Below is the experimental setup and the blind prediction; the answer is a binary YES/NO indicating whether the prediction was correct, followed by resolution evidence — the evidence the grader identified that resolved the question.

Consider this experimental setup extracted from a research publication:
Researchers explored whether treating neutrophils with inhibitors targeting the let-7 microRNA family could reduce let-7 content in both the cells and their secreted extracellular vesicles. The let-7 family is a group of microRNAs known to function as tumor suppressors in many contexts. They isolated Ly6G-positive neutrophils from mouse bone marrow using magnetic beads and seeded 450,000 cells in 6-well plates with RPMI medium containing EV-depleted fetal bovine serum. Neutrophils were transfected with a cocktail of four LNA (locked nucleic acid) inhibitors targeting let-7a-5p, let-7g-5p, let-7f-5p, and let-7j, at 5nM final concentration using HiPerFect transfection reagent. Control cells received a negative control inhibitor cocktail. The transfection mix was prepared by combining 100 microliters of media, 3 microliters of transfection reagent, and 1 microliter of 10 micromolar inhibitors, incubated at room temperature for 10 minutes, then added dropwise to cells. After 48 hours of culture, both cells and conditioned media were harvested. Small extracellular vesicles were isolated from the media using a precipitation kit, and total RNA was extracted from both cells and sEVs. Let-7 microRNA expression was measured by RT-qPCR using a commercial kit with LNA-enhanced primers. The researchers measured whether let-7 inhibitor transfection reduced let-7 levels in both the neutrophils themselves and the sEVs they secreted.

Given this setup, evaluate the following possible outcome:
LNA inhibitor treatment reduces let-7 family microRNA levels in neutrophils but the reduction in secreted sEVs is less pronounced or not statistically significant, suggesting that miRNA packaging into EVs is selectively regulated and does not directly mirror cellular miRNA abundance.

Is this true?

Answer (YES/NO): NO